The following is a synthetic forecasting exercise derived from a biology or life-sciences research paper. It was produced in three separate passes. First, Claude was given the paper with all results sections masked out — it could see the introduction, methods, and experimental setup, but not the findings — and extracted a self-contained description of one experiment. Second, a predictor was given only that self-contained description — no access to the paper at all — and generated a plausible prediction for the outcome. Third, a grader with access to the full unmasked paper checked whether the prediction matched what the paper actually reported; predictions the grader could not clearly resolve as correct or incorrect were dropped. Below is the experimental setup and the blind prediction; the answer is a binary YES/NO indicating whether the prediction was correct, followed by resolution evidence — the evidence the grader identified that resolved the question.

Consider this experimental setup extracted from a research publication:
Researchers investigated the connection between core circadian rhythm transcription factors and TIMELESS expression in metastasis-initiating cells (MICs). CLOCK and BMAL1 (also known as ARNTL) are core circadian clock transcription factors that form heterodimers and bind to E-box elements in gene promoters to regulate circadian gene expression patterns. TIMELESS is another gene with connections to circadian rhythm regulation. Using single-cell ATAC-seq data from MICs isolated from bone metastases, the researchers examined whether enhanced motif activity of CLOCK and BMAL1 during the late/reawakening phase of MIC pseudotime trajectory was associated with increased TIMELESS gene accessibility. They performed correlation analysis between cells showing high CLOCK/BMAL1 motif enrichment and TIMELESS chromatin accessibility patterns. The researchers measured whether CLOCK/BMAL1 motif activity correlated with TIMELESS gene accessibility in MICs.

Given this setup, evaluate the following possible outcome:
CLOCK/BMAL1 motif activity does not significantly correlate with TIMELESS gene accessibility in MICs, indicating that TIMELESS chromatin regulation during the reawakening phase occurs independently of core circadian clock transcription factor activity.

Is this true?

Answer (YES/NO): NO